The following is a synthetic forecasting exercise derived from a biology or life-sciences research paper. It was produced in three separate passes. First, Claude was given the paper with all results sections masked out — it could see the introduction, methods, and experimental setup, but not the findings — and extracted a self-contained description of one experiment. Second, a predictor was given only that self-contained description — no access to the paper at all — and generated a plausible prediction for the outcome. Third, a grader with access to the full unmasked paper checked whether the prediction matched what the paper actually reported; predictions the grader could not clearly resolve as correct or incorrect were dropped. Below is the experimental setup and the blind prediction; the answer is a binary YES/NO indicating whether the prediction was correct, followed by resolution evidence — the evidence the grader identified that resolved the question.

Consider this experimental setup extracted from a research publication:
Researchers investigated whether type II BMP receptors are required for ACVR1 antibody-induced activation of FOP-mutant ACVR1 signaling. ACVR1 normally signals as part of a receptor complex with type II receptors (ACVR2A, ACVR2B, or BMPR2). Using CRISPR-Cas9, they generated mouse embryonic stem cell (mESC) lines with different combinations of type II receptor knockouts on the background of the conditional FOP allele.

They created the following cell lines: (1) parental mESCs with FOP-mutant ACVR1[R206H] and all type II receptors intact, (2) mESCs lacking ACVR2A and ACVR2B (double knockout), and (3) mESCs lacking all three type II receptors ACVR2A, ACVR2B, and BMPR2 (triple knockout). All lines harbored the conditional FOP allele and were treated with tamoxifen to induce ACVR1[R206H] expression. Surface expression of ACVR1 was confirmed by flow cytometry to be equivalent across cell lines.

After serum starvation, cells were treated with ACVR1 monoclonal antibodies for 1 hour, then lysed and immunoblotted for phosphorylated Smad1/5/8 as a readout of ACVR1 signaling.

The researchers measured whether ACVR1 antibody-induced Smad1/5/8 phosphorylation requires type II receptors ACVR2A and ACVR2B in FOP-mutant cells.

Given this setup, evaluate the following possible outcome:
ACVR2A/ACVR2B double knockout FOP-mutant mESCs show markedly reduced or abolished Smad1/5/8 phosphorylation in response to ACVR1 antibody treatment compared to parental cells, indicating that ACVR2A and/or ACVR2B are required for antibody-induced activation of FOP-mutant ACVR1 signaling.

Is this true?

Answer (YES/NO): YES